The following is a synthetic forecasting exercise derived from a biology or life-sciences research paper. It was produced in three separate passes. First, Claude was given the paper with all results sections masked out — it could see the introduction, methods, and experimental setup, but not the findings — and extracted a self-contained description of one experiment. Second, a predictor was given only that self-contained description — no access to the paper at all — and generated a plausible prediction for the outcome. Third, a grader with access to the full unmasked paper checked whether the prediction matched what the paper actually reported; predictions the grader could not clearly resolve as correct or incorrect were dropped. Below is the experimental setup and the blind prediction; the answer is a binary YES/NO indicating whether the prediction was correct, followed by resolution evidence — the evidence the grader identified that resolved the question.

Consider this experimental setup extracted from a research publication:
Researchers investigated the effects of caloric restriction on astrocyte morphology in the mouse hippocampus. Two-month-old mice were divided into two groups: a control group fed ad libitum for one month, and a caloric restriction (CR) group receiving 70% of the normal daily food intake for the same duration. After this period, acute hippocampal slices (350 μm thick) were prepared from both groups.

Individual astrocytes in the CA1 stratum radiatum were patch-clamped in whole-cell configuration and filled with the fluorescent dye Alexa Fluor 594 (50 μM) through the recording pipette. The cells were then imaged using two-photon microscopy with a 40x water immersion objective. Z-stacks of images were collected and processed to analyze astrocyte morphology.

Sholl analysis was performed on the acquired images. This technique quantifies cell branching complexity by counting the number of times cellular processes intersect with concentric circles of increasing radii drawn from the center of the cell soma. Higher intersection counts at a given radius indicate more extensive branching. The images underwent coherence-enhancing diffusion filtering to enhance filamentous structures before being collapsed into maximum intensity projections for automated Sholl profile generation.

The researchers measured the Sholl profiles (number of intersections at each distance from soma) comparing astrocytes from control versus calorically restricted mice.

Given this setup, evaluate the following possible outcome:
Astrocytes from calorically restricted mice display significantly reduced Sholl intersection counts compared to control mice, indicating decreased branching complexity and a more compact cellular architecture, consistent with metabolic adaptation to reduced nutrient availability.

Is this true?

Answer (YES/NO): NO